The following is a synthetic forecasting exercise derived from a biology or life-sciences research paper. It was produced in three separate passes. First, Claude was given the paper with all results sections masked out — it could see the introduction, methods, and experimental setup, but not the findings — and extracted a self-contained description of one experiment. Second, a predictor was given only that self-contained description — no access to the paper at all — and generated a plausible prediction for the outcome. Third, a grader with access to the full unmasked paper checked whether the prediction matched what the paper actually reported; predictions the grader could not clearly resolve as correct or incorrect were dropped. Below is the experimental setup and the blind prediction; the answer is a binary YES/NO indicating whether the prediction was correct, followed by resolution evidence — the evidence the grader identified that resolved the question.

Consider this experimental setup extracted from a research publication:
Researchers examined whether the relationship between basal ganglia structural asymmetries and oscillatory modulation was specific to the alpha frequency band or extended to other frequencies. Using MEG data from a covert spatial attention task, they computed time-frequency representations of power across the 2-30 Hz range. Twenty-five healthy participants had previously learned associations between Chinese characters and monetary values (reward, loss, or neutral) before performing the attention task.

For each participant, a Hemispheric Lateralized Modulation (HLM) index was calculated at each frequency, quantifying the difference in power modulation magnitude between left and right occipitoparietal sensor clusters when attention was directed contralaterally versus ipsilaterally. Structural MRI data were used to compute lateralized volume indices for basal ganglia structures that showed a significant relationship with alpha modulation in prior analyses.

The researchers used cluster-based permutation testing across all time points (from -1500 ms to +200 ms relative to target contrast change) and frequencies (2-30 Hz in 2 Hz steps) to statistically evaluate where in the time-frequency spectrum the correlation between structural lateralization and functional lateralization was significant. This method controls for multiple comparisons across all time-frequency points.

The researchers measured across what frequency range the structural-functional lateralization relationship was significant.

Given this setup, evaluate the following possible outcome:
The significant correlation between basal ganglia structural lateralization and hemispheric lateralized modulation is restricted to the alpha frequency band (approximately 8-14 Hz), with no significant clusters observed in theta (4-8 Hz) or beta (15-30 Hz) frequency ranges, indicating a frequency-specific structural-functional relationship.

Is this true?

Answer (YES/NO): YES